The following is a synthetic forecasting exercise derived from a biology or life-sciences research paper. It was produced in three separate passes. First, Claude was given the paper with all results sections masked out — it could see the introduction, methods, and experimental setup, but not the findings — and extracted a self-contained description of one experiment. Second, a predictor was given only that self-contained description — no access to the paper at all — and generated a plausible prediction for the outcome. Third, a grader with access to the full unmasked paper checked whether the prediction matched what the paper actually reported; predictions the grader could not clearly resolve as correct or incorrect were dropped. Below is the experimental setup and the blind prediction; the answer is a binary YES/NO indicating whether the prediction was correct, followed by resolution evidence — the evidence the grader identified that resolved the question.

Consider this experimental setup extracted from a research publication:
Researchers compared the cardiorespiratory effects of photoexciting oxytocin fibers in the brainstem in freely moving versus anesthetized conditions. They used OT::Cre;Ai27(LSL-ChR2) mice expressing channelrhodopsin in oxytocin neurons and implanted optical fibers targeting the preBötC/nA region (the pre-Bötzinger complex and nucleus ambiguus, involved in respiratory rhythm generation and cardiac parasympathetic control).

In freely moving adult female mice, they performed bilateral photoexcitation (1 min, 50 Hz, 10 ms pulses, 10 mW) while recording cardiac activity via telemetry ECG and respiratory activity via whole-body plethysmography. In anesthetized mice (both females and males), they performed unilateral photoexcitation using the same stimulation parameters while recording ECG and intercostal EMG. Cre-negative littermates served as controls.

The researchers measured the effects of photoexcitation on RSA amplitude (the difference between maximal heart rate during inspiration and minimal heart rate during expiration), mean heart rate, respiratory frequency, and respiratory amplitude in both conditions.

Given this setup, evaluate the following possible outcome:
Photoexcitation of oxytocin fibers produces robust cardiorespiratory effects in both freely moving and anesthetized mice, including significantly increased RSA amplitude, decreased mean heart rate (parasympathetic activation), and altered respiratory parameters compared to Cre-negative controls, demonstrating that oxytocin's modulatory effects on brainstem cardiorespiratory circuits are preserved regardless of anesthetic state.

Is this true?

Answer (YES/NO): YES